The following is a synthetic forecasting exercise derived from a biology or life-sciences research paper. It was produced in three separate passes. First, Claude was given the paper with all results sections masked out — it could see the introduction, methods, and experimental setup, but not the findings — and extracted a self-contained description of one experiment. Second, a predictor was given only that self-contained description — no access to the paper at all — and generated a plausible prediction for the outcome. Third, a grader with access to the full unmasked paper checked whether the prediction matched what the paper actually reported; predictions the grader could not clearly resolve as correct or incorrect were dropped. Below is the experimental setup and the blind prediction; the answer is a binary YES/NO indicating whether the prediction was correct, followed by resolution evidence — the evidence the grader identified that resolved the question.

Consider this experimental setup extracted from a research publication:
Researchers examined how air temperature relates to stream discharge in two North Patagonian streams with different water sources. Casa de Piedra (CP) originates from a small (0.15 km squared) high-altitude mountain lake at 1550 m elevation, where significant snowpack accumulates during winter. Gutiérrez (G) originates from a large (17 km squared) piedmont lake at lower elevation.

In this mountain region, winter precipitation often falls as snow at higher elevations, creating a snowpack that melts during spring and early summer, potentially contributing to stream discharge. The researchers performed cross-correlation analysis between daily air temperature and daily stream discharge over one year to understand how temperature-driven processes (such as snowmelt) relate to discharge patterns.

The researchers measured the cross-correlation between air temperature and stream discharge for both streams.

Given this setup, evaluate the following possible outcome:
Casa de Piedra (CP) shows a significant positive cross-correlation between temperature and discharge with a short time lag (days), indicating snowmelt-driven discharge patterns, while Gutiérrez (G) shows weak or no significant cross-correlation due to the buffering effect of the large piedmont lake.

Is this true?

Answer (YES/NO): NO